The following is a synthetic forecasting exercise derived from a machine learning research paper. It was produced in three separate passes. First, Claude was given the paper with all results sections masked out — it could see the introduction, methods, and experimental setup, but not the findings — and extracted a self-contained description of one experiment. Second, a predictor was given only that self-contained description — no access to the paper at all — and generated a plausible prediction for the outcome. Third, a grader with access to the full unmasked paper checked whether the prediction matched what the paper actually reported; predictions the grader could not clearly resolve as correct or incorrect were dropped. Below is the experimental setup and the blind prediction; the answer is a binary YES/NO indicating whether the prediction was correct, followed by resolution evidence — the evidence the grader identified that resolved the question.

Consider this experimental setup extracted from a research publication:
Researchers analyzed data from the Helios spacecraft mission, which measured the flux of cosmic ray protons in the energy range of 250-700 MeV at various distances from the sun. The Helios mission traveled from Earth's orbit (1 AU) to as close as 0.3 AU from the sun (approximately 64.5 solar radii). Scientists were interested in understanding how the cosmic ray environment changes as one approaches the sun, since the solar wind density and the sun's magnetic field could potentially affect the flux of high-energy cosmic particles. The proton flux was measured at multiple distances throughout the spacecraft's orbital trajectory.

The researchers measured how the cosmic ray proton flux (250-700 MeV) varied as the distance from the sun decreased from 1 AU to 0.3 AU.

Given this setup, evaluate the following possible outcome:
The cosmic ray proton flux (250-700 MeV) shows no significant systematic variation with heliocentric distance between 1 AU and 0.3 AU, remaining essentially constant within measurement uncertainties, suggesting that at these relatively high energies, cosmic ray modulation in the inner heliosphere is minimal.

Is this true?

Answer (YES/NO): YES